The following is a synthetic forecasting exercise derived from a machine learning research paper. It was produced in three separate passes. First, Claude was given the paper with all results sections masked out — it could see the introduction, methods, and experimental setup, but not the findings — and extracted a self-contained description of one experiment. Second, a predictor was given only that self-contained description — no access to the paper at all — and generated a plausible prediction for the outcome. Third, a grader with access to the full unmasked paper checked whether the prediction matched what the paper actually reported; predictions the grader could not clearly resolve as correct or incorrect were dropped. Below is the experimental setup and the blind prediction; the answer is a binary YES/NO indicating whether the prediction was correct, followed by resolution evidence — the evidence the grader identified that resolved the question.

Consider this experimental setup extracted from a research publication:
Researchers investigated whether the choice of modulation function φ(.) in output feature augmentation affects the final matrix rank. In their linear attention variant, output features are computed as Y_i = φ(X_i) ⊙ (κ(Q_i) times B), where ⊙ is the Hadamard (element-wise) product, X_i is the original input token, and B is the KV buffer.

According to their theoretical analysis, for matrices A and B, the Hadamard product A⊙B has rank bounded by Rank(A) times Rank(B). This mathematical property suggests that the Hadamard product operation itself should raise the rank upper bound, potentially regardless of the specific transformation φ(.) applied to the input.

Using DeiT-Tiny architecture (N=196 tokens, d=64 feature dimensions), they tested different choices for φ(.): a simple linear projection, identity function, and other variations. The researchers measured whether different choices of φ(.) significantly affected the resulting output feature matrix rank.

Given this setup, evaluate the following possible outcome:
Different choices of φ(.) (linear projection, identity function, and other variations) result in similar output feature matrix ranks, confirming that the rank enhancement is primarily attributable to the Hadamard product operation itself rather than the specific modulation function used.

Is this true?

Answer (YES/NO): YES